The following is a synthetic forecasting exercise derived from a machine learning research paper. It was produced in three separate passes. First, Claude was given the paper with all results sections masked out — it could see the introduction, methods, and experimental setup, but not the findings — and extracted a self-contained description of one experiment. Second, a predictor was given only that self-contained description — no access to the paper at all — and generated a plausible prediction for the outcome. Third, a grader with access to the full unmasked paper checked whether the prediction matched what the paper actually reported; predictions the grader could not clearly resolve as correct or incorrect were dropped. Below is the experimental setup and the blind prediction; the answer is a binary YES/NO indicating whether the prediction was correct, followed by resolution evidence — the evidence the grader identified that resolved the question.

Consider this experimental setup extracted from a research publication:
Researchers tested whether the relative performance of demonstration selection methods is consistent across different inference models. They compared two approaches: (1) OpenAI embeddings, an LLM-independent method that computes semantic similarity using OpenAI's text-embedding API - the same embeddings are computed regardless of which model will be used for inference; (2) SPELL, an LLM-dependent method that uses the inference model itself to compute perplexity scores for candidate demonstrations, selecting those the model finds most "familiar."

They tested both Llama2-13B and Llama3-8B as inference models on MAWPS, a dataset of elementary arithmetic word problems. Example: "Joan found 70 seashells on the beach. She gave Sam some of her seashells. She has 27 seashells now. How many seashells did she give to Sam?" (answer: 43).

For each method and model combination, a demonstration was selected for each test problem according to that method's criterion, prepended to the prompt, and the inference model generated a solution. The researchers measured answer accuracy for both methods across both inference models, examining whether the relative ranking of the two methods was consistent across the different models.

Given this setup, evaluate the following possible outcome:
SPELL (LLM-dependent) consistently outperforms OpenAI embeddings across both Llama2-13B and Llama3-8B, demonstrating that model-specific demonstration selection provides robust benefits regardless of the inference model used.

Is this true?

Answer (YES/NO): NO